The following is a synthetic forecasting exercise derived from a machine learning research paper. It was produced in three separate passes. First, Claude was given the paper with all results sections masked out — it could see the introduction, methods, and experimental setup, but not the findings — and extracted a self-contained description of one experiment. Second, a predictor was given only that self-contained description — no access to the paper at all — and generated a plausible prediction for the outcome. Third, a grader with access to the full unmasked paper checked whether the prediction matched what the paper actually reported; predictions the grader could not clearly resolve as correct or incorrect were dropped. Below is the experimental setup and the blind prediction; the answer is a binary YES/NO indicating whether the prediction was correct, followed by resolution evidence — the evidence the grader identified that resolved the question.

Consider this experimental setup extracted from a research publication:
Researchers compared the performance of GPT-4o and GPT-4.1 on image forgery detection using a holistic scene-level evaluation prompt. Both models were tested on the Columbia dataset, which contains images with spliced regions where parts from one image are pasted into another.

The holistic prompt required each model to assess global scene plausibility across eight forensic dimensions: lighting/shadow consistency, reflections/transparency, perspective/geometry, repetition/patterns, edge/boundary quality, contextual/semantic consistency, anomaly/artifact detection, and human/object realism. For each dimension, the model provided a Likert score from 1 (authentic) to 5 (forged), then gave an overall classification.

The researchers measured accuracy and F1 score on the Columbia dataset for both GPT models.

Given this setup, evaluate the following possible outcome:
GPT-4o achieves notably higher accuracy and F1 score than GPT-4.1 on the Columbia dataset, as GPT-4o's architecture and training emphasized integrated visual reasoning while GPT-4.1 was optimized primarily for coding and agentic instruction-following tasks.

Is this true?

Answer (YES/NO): NO